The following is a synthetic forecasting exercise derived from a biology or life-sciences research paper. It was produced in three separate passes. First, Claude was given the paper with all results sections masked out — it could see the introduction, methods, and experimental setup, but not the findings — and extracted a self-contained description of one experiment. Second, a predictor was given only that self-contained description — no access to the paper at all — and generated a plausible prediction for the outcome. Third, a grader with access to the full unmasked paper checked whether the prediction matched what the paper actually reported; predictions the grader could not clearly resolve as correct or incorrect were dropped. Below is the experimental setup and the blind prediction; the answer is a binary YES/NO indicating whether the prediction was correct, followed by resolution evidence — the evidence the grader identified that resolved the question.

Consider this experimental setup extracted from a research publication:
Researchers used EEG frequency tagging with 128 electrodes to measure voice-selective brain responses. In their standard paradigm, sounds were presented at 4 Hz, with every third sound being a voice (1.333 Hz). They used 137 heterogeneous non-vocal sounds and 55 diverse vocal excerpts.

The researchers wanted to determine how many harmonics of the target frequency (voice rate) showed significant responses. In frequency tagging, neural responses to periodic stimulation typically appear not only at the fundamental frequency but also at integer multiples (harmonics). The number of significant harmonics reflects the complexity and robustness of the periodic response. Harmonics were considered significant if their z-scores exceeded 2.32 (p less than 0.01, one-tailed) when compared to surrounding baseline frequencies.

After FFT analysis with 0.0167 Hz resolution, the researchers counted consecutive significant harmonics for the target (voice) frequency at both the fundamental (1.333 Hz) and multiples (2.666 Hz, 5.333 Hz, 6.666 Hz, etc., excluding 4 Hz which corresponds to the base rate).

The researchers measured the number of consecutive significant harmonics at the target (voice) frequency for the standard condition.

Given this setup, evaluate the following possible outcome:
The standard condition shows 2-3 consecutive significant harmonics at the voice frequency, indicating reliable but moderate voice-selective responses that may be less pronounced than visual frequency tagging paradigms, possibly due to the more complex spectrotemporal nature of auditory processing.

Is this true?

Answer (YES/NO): NO